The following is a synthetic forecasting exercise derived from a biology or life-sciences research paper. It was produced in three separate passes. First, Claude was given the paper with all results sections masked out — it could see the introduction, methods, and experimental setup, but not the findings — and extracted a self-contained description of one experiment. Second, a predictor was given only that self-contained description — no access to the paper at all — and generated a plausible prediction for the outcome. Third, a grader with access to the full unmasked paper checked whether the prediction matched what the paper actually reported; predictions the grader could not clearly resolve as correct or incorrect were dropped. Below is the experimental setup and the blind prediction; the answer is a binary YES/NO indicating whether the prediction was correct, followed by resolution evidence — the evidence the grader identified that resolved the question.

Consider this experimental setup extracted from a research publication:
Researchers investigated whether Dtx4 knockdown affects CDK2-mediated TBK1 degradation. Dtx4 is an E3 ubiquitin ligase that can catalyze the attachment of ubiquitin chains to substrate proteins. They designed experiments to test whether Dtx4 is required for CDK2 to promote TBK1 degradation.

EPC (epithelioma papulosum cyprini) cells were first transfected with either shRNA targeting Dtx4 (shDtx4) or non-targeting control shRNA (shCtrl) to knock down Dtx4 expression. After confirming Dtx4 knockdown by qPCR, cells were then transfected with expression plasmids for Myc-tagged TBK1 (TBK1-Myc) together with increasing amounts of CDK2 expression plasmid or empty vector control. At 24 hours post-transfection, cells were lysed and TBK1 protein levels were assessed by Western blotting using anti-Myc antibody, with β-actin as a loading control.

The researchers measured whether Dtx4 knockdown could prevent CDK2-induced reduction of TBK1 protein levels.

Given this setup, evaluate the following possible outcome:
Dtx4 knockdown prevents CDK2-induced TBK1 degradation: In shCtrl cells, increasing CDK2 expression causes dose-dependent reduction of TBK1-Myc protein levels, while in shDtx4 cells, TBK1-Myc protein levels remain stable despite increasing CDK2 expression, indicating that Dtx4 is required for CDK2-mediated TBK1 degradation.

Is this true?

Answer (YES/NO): YES